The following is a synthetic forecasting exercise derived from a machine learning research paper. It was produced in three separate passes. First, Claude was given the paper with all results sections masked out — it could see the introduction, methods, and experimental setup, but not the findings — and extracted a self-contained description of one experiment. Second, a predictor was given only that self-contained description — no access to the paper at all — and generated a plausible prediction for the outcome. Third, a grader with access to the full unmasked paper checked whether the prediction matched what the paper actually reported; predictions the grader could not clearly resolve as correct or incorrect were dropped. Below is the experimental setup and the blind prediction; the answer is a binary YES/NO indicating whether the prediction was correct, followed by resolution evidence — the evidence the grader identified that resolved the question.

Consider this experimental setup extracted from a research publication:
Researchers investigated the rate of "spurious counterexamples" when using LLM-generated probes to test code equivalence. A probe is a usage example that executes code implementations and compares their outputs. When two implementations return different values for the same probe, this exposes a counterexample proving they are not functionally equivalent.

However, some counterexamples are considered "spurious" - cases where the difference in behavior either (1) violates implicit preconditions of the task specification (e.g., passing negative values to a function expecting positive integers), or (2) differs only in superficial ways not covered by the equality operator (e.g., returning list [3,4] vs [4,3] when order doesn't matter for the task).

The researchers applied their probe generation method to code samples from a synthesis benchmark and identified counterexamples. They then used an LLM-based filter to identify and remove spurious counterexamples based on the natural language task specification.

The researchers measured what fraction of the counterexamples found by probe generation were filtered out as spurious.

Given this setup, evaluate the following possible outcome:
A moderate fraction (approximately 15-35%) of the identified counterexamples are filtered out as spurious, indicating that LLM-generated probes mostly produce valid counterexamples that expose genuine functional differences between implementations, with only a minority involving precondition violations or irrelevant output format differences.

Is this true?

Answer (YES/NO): YES